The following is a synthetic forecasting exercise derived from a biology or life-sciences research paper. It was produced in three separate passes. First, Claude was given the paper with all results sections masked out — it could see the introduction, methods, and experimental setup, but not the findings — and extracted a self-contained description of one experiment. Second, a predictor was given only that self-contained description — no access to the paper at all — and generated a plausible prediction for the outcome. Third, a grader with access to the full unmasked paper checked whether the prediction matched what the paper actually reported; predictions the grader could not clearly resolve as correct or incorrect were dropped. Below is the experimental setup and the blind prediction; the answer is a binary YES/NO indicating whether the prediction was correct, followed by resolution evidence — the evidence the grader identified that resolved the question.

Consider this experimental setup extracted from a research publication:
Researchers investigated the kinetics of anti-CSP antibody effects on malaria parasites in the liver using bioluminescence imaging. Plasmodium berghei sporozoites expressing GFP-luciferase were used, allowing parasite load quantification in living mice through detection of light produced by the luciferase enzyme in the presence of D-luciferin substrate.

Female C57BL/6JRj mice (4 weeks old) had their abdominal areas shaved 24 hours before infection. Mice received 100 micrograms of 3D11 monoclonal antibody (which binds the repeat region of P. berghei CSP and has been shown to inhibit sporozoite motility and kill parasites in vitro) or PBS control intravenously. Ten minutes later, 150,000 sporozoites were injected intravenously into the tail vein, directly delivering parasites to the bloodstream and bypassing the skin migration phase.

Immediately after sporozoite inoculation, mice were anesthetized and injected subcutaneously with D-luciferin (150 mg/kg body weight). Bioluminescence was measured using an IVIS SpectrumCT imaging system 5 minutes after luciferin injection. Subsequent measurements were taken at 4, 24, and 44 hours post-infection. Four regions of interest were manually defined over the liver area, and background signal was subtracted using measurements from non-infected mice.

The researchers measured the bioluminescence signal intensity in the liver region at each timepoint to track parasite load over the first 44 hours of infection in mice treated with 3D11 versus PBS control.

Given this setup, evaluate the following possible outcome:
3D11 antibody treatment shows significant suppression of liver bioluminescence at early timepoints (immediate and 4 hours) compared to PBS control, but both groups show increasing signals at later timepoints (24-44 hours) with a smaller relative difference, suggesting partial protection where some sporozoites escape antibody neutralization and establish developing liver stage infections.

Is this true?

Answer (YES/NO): NO